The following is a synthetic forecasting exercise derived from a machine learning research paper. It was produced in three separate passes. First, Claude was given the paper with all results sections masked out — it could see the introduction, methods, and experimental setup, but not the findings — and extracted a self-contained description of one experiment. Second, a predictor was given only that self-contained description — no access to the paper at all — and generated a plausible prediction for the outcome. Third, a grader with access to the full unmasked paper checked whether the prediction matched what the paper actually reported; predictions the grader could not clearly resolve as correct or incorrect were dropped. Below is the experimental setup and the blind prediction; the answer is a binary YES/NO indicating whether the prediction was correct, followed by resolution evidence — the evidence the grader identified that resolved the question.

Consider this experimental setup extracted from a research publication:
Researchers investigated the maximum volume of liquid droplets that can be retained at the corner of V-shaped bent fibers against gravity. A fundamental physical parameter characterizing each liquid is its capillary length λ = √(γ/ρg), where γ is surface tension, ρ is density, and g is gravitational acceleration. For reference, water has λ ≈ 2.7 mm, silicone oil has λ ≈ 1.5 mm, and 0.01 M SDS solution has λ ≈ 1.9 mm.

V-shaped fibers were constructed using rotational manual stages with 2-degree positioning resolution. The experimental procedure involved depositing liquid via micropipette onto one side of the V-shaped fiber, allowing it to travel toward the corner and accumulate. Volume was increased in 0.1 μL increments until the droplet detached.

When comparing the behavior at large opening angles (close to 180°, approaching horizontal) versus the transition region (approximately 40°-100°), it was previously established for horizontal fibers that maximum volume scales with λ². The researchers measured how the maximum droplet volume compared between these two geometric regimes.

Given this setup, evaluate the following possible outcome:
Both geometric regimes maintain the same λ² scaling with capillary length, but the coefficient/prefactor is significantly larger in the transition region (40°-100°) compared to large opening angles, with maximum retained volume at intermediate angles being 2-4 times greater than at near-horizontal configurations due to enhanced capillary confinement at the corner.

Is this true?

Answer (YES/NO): NO